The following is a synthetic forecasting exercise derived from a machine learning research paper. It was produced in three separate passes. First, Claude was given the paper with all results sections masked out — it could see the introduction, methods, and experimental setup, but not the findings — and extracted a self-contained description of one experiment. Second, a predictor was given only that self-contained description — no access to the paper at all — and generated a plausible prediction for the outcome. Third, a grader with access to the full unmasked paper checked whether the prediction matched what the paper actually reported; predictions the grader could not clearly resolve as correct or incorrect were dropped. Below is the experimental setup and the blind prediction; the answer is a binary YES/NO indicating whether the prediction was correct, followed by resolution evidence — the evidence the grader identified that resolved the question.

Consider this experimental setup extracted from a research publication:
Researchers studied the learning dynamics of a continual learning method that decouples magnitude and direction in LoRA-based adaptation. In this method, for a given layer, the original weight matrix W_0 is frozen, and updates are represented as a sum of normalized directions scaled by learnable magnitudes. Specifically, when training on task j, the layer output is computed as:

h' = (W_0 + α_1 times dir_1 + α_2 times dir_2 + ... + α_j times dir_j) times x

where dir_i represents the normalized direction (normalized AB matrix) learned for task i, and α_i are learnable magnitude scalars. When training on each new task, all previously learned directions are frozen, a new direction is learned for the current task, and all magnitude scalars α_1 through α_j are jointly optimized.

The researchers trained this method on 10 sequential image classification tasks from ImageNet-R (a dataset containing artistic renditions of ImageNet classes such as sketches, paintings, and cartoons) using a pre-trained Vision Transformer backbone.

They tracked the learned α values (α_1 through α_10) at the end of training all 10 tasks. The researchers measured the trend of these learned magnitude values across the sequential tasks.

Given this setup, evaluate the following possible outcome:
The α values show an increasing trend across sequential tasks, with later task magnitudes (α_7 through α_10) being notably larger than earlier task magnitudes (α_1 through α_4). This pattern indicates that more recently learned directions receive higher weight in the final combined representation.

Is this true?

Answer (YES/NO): NO